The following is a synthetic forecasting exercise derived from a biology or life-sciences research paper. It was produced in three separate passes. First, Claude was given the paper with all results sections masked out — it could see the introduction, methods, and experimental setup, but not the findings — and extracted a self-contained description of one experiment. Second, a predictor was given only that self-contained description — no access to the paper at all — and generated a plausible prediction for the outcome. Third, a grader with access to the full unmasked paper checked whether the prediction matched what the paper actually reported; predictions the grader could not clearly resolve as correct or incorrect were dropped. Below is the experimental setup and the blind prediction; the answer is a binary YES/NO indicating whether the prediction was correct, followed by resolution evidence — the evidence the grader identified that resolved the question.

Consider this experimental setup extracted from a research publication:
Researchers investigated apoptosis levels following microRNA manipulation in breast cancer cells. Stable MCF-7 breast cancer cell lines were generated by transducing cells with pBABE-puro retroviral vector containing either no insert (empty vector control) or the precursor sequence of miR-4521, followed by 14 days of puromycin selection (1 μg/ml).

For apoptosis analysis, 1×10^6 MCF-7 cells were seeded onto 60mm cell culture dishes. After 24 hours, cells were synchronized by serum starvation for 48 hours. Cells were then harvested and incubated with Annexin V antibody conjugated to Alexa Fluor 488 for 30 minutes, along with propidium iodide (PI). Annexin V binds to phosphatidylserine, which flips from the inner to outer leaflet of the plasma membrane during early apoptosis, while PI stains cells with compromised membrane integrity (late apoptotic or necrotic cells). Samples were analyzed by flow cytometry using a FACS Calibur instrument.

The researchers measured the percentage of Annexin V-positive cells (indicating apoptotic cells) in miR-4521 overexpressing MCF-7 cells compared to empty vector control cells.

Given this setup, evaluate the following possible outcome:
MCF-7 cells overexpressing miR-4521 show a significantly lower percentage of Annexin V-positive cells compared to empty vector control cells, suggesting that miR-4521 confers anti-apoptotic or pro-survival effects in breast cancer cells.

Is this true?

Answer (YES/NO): NO